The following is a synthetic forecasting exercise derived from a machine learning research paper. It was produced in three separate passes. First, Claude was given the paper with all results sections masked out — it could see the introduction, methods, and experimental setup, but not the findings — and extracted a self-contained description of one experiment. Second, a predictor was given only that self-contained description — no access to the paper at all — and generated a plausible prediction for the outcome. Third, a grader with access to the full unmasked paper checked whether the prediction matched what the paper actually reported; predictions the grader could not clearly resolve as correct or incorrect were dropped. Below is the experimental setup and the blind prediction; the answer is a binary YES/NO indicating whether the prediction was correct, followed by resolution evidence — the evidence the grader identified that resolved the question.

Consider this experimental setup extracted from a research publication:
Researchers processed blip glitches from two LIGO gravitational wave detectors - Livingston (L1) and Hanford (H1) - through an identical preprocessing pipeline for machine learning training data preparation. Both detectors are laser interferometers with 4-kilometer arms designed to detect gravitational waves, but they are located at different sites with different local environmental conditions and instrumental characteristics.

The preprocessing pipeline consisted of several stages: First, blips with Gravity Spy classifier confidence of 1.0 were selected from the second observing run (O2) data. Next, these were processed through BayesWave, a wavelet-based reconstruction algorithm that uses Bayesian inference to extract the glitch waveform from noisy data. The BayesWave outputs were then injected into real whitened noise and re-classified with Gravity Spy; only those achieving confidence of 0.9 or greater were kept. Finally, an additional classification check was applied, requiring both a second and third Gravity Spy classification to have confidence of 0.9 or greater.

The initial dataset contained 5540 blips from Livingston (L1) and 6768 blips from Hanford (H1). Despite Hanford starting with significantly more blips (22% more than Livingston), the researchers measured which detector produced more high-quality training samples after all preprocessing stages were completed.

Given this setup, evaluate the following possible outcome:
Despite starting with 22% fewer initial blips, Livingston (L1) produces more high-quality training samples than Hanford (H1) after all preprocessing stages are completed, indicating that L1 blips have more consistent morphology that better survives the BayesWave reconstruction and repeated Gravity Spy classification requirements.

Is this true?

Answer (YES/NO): YES